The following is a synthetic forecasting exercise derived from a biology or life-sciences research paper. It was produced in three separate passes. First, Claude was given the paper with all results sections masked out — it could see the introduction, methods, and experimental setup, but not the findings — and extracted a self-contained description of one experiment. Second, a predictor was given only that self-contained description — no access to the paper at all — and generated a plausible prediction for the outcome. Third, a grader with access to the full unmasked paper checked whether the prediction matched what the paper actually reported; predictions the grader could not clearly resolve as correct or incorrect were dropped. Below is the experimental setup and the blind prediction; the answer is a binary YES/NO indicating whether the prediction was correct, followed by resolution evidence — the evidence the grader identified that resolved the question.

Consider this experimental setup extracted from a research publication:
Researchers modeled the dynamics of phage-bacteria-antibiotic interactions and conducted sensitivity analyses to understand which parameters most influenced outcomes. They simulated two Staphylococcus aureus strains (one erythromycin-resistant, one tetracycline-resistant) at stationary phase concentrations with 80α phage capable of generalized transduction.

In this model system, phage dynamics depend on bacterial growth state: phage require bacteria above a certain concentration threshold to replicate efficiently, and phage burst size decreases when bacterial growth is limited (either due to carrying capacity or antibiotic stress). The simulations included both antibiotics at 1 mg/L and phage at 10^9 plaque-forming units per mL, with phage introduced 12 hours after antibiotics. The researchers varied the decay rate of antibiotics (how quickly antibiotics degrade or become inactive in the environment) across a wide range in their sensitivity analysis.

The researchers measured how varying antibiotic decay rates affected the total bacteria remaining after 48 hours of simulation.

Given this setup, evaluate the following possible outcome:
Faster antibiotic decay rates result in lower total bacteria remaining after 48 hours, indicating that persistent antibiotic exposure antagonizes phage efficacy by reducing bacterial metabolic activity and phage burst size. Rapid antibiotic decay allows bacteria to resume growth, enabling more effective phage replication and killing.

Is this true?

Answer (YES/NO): YES